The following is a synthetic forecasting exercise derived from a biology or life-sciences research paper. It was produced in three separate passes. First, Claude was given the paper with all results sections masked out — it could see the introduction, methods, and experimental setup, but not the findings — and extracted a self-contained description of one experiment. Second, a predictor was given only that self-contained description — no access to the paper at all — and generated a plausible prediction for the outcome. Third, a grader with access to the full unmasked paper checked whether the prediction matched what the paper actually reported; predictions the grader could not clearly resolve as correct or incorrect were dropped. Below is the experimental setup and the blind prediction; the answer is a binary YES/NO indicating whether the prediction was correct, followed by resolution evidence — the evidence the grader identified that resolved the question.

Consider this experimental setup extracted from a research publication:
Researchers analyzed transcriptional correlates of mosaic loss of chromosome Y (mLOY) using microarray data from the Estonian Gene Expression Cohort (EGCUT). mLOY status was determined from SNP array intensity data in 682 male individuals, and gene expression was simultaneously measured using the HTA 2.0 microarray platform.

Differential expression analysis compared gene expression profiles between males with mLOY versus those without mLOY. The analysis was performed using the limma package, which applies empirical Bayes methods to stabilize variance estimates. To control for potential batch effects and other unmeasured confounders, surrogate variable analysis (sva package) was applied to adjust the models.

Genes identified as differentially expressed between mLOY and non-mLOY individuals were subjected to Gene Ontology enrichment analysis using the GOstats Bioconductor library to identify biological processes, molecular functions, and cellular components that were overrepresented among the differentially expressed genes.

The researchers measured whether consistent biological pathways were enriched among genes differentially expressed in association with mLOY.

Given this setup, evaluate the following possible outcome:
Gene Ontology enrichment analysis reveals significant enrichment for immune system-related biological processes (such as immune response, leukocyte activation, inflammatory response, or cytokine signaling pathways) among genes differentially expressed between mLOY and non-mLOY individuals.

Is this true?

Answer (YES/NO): NO